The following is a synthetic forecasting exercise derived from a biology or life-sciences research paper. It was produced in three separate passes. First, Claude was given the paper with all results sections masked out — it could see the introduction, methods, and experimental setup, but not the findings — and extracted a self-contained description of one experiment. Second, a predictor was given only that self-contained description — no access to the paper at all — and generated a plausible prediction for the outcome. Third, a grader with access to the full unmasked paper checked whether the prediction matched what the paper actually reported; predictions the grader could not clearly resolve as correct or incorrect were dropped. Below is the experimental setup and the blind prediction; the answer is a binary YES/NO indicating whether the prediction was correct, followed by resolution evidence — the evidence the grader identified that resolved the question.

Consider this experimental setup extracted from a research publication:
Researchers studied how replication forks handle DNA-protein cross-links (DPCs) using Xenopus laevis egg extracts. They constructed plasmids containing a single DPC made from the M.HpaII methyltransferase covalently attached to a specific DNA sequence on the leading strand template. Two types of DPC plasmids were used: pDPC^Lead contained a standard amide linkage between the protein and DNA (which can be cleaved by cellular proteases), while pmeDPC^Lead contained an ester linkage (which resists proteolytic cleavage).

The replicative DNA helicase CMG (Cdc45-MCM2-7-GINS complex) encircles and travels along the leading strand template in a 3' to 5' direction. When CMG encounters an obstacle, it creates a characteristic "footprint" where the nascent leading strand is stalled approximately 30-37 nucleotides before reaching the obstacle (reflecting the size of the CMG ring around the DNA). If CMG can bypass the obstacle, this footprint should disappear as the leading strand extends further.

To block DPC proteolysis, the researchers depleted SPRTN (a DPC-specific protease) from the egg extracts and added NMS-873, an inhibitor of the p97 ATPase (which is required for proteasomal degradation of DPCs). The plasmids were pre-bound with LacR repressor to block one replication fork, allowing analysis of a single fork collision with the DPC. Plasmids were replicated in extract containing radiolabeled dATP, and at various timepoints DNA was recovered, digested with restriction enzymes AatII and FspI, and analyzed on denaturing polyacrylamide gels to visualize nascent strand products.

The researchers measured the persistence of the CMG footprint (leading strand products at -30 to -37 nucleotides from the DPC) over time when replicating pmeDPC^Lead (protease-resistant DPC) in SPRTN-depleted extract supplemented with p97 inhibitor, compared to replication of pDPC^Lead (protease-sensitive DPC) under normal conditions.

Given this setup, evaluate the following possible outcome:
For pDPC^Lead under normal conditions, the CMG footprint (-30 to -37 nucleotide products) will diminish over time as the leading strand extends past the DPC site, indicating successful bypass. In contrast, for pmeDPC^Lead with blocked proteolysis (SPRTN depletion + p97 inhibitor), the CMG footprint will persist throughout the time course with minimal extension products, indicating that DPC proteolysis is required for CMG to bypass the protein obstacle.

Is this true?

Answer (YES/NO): NO